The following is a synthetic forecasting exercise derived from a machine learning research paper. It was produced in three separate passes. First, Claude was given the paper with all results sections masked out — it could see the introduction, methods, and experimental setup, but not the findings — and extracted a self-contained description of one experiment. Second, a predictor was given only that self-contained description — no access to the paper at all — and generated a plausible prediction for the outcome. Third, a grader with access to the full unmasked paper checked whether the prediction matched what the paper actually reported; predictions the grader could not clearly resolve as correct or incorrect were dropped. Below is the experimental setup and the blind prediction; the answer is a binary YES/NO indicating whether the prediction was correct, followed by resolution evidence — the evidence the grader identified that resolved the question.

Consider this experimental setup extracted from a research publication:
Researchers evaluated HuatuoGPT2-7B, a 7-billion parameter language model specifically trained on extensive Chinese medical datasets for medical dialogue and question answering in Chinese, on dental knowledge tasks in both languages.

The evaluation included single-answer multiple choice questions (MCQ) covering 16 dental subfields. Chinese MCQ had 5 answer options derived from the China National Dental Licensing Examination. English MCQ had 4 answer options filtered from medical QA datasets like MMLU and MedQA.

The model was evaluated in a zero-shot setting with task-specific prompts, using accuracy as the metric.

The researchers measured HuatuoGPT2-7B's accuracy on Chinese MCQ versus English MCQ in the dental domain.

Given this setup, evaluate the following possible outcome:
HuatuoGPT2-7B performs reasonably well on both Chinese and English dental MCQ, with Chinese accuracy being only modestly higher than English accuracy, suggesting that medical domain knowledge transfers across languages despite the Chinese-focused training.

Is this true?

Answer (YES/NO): NO